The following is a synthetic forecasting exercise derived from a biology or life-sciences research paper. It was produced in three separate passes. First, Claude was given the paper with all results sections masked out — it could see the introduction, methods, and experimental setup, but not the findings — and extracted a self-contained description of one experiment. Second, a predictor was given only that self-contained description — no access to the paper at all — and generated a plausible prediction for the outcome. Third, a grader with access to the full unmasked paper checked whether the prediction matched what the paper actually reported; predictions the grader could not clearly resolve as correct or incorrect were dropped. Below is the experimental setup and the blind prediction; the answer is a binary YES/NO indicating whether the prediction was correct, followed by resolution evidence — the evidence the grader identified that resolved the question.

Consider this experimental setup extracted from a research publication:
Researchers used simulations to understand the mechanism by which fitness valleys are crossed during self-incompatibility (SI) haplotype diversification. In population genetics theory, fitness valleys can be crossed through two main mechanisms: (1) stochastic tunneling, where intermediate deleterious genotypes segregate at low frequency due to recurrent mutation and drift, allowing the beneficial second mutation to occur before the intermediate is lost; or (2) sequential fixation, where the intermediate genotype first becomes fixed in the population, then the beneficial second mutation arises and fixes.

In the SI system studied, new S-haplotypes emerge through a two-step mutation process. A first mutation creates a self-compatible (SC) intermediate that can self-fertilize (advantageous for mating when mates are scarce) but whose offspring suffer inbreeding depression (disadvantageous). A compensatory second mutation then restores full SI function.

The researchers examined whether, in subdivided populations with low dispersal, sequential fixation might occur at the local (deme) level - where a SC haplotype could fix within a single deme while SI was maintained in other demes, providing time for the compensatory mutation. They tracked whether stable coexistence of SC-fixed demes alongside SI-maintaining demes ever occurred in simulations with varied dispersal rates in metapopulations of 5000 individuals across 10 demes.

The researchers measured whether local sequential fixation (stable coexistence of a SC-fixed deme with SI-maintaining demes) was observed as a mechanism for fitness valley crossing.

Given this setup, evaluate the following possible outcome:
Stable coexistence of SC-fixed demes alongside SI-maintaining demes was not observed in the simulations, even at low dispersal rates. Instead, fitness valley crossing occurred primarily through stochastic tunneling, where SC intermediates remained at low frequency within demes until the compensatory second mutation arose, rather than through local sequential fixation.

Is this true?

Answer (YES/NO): YES